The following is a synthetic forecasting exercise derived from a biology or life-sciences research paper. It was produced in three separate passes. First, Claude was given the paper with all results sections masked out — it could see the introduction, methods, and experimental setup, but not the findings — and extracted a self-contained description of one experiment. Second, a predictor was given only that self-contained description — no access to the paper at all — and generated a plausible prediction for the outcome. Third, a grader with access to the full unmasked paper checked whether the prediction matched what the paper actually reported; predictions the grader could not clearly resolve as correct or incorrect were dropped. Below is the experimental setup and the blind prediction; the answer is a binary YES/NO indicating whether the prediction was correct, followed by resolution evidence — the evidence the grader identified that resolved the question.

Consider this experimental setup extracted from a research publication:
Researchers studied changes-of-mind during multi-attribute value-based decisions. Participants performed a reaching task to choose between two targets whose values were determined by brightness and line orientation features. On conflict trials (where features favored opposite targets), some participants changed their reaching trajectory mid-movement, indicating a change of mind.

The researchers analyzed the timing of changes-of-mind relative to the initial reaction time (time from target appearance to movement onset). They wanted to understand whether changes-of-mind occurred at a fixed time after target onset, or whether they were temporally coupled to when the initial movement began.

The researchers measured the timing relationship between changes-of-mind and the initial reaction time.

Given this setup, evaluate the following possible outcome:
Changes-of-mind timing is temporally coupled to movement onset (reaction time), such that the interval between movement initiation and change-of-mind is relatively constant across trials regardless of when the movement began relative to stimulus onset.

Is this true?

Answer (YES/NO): YES